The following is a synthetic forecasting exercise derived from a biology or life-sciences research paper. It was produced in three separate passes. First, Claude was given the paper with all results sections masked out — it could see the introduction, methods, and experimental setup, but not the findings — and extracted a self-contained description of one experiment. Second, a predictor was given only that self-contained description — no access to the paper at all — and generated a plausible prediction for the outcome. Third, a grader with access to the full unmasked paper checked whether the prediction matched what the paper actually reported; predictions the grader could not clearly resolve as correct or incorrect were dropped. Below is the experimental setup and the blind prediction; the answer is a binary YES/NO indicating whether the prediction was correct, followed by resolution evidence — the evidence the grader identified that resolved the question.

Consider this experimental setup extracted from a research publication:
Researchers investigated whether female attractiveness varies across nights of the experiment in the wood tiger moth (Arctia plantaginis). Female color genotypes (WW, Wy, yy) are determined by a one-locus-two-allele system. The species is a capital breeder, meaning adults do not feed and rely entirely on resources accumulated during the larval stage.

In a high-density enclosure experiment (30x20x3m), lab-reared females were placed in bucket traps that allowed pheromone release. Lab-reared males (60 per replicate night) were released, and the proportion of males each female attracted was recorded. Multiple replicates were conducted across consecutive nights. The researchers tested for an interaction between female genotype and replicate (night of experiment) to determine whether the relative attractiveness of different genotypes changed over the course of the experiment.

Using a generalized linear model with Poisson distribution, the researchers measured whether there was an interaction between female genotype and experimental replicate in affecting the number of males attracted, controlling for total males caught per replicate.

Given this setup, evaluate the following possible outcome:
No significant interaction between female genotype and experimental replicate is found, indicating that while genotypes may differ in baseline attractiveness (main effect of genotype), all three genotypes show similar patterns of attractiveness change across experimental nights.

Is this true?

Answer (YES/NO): NO